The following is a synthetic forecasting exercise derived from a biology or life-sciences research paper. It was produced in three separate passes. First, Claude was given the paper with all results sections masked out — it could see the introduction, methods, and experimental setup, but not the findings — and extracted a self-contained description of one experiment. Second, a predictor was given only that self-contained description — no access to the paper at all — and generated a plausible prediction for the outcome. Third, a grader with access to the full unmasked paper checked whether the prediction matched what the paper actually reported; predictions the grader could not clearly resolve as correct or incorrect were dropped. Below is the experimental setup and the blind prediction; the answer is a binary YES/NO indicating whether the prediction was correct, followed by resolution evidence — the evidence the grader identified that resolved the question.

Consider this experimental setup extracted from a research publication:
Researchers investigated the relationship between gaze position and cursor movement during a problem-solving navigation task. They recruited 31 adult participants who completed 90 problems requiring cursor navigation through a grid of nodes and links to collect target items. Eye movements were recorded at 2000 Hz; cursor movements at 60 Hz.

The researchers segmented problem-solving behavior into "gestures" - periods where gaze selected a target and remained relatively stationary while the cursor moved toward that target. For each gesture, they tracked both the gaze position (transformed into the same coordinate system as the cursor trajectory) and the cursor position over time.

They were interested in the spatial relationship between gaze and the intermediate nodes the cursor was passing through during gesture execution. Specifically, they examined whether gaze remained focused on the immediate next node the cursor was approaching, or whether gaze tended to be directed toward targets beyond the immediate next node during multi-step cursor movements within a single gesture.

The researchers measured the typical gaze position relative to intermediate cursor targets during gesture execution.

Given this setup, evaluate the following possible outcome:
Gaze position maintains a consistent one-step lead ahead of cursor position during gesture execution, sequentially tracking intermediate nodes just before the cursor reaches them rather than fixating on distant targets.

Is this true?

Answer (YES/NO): NO